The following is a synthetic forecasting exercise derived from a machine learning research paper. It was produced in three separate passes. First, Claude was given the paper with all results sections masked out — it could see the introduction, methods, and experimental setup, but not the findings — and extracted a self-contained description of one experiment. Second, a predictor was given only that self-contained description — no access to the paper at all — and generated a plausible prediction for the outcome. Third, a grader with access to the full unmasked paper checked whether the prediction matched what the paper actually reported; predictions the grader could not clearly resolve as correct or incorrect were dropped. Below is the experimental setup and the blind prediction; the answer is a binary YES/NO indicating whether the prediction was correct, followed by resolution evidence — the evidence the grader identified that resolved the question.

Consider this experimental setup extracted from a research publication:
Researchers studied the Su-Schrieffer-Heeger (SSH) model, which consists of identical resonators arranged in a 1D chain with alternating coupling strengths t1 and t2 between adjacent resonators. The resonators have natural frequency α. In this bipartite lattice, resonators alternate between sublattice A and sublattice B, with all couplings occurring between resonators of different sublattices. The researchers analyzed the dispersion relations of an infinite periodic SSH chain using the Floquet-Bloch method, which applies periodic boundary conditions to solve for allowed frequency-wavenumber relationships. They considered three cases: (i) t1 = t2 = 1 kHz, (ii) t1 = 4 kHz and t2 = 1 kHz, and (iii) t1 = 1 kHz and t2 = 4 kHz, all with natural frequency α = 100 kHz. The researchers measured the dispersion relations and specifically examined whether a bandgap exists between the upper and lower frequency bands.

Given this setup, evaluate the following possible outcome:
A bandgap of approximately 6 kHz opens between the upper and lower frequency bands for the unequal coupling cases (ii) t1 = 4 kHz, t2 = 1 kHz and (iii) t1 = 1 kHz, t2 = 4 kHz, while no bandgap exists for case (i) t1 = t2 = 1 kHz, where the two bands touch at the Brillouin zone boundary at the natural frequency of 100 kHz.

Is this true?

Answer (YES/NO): YES